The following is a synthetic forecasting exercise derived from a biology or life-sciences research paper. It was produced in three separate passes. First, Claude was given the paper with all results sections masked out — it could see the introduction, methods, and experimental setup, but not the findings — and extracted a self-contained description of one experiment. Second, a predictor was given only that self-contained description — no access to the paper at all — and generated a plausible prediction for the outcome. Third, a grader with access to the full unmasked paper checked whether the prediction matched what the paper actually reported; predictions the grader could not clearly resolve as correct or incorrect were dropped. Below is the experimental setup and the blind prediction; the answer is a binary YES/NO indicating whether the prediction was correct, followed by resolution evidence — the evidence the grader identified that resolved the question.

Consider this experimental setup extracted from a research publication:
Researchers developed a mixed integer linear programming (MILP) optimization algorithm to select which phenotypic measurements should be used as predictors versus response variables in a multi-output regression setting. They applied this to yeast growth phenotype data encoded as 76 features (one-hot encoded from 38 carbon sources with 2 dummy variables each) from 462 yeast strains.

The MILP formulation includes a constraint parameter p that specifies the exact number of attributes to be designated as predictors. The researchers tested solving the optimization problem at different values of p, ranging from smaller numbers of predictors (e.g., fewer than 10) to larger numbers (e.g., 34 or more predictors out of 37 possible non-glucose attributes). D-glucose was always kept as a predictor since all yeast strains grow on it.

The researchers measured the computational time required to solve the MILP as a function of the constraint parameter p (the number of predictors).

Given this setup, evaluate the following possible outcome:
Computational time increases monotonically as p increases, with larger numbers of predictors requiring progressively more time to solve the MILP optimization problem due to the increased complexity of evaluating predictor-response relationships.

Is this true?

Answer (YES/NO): NO